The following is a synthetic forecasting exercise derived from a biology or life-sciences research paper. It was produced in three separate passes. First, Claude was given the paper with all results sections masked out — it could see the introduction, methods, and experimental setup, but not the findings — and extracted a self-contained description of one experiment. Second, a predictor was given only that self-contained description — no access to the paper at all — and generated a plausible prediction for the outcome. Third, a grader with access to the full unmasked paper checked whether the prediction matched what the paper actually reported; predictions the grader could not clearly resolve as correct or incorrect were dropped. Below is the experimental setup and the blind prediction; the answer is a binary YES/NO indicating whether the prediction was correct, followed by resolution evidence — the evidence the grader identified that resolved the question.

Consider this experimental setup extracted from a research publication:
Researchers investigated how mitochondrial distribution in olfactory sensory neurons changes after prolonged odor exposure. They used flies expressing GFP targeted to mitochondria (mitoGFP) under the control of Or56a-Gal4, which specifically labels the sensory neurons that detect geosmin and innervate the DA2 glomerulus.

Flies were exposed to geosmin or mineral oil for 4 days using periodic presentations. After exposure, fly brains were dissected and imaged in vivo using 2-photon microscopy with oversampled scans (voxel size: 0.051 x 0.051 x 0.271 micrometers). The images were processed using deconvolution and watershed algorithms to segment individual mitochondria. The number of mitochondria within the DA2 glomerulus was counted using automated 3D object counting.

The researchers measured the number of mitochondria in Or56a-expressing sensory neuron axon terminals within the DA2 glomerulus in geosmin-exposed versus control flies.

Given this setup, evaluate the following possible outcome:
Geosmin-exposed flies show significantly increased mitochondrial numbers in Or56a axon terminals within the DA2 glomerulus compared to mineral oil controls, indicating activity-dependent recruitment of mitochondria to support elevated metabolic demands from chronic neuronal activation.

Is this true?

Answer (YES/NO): NO